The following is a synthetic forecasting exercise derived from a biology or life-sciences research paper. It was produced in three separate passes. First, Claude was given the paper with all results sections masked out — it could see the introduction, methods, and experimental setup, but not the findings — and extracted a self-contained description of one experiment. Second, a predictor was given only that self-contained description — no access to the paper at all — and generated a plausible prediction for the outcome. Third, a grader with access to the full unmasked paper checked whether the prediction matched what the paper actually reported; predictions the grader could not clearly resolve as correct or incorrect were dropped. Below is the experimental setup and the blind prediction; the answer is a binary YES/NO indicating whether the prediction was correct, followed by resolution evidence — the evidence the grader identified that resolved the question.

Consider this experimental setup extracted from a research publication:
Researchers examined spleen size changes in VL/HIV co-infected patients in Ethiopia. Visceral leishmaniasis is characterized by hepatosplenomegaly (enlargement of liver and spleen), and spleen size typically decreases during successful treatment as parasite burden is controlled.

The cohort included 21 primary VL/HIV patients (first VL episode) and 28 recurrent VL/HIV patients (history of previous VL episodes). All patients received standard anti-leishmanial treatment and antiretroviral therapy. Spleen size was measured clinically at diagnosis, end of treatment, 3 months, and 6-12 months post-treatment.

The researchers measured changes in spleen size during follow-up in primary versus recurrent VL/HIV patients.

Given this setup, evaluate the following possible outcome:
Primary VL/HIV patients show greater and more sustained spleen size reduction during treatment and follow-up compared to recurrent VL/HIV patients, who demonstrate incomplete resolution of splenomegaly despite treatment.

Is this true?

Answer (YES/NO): NO